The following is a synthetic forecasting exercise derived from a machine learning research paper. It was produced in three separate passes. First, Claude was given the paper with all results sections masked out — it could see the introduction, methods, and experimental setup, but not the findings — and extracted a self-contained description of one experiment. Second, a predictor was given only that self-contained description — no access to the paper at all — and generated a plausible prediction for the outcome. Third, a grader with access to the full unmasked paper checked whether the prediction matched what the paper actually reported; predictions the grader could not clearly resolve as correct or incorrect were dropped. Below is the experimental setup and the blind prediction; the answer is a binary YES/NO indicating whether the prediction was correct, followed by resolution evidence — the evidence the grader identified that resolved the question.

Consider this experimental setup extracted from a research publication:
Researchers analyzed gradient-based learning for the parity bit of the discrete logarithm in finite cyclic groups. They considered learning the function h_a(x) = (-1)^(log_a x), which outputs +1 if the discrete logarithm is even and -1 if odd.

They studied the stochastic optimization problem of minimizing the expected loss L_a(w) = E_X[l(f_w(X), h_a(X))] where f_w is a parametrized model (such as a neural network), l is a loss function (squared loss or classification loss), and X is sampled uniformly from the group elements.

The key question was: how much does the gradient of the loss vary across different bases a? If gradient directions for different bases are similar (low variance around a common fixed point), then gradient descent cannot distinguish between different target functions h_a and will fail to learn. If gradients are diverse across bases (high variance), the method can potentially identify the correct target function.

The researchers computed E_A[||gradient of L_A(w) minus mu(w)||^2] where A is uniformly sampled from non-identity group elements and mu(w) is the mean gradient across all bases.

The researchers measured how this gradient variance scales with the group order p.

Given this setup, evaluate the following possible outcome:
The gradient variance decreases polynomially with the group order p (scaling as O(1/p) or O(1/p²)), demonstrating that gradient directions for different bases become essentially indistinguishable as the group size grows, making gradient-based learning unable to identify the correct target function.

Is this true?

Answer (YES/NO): NO